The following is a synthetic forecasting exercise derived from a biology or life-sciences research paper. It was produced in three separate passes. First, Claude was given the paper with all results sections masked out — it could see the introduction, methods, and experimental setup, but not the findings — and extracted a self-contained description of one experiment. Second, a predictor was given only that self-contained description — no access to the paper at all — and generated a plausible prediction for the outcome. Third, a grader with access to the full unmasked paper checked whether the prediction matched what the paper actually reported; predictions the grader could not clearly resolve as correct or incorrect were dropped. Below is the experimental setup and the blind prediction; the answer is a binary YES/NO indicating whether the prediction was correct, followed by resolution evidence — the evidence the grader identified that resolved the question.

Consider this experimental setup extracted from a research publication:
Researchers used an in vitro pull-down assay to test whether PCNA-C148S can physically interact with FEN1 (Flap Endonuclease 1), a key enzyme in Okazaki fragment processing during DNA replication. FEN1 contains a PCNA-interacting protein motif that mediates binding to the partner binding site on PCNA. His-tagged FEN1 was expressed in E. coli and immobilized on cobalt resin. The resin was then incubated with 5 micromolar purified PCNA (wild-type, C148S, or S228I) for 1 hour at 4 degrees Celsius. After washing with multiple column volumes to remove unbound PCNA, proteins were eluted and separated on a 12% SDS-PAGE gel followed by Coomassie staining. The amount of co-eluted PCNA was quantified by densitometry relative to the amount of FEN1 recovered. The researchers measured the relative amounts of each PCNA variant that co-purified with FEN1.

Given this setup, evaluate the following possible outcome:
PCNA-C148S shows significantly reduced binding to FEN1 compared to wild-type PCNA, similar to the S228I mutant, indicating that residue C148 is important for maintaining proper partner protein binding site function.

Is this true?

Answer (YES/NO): NO